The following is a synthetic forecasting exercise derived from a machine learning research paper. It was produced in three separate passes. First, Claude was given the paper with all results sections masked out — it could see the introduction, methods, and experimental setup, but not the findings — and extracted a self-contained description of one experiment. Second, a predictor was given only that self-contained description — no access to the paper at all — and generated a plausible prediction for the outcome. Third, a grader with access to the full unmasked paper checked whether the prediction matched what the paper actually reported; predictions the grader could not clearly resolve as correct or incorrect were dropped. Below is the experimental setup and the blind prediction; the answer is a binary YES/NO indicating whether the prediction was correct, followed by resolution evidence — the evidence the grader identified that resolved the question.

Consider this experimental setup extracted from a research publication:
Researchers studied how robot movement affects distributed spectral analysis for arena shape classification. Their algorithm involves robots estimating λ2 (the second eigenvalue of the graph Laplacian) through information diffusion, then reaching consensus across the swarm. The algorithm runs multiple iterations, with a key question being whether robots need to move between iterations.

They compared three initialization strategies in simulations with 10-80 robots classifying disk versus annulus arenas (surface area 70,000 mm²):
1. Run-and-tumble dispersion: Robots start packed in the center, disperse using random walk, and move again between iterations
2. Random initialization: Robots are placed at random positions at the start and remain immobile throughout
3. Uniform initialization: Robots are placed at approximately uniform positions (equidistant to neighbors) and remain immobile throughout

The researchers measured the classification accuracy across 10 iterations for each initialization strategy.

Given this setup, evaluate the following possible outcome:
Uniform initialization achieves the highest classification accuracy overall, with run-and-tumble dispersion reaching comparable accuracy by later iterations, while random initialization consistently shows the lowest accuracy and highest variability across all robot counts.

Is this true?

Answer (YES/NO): NO